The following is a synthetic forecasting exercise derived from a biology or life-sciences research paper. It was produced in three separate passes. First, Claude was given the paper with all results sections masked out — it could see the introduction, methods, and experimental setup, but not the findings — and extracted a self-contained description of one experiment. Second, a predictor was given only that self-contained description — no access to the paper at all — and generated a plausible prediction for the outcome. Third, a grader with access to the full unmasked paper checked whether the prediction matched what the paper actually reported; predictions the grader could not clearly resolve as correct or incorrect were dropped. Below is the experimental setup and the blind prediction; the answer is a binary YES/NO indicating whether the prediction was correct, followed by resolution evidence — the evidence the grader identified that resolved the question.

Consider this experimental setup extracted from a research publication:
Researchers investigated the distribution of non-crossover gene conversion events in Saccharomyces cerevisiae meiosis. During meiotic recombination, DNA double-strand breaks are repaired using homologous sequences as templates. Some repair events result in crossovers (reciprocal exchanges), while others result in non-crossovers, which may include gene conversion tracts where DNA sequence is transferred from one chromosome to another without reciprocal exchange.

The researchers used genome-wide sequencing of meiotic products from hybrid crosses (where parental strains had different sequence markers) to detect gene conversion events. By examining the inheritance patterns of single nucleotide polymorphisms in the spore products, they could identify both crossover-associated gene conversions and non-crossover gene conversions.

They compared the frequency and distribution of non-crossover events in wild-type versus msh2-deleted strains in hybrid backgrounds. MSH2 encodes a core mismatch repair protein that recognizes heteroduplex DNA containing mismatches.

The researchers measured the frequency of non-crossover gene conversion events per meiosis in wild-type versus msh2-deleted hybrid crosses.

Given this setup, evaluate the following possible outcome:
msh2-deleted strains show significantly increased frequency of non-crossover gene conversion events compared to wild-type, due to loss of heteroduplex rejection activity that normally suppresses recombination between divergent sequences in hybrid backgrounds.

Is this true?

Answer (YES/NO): YES